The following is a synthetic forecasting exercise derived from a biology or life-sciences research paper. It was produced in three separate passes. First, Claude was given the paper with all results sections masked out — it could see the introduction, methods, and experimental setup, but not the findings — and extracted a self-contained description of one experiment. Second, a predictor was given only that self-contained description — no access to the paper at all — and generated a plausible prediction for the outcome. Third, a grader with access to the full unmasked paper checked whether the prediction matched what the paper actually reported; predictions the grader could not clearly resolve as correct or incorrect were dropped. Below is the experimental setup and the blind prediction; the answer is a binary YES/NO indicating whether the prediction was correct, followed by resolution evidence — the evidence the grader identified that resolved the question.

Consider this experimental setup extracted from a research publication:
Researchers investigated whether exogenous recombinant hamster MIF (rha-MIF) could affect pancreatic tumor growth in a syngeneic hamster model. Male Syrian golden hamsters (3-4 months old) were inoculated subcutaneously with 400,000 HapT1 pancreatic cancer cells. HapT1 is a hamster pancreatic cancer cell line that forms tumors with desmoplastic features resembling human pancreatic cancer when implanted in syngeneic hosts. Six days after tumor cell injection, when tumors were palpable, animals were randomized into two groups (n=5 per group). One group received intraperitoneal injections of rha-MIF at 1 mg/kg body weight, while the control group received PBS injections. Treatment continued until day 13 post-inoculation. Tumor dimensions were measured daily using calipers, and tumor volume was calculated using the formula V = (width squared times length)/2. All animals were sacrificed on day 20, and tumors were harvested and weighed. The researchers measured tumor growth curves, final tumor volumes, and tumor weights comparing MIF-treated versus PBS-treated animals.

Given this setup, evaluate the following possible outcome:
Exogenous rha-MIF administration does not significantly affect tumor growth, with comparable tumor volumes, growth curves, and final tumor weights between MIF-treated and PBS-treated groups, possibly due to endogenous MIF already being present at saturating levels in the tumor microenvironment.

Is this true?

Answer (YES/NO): NO